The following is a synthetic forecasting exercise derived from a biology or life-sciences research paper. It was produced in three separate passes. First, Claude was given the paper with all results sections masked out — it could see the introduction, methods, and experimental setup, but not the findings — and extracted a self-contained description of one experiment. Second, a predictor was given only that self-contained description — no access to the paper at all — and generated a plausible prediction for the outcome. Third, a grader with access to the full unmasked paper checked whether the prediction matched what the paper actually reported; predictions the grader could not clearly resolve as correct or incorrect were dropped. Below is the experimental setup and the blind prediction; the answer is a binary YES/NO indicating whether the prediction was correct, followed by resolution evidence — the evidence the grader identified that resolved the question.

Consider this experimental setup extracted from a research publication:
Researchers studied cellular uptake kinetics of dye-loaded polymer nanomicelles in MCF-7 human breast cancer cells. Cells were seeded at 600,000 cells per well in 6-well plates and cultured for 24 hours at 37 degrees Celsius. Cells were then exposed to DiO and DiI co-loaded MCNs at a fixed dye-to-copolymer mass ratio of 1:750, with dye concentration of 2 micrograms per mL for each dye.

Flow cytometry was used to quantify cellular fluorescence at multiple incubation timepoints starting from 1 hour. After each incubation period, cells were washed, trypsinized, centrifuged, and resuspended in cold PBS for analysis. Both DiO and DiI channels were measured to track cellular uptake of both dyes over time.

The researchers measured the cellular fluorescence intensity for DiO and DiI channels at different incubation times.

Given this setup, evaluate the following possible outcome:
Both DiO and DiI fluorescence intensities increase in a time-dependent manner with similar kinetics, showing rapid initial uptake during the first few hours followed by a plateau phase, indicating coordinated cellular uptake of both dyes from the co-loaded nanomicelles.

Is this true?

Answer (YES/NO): NO